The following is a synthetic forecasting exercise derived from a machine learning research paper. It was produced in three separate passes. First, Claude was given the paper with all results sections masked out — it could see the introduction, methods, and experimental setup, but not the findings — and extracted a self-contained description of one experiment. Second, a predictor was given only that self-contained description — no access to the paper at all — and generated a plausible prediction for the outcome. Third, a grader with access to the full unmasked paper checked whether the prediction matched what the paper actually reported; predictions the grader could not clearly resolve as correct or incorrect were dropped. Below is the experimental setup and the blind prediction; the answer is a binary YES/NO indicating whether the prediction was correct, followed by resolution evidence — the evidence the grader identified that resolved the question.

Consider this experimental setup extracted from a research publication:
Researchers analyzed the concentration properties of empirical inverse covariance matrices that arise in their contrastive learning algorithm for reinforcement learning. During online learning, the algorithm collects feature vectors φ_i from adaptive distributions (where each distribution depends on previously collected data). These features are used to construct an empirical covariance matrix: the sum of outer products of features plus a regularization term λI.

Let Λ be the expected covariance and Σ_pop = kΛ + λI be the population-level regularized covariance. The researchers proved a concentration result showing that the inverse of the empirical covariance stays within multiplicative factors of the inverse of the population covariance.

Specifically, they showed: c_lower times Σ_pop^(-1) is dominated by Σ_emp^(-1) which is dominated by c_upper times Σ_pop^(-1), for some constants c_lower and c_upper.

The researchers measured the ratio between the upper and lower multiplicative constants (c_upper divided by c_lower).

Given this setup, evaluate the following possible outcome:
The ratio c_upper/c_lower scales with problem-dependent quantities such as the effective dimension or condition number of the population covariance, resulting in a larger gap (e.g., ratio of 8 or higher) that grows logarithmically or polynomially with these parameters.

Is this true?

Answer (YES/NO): NO